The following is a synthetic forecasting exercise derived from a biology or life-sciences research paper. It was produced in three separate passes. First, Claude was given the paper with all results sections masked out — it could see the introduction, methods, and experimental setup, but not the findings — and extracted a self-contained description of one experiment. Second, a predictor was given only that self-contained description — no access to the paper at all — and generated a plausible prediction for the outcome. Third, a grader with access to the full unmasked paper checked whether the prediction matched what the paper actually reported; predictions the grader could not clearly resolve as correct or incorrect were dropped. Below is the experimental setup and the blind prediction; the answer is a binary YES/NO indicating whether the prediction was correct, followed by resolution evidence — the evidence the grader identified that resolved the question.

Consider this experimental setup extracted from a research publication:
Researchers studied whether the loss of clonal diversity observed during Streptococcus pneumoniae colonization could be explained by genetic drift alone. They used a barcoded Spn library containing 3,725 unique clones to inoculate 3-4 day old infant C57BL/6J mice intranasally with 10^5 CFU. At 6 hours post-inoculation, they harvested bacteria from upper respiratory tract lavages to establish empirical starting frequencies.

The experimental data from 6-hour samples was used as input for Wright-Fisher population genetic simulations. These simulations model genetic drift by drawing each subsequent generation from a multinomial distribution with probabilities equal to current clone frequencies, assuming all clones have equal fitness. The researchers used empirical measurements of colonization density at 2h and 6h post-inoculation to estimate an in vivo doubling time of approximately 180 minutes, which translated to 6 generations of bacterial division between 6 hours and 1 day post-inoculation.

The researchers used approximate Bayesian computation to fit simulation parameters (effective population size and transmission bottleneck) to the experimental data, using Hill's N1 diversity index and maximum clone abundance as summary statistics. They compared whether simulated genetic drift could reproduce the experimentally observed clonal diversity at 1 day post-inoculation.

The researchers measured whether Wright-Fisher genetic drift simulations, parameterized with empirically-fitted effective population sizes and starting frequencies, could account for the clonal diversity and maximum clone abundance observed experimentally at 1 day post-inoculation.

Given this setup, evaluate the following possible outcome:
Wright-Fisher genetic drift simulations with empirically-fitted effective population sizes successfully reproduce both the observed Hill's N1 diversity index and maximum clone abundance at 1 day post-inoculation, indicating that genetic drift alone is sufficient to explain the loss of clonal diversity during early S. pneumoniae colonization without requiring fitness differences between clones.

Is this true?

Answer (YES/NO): NO